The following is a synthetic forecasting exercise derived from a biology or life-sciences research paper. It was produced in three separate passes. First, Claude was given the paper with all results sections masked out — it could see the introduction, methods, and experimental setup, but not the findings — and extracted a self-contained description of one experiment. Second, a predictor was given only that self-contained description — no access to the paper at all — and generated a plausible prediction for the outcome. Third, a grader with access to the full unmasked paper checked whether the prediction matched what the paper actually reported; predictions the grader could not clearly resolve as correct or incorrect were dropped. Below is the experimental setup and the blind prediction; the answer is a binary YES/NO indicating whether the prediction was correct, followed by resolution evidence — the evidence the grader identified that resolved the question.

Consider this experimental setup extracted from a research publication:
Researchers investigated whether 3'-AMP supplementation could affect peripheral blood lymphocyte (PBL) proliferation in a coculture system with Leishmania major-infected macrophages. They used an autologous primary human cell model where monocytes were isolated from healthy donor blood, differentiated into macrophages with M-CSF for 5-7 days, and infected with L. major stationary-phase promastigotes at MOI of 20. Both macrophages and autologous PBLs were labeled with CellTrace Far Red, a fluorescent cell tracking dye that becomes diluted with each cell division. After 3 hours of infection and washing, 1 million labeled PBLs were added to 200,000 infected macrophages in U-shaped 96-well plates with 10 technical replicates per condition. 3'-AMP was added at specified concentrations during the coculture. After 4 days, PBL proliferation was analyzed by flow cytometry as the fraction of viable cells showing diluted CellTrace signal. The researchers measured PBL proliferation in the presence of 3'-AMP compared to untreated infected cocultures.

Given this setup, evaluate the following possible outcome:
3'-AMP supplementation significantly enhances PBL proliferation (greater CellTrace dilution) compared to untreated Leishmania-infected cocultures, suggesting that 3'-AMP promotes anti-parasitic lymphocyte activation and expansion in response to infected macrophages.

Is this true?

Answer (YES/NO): NO